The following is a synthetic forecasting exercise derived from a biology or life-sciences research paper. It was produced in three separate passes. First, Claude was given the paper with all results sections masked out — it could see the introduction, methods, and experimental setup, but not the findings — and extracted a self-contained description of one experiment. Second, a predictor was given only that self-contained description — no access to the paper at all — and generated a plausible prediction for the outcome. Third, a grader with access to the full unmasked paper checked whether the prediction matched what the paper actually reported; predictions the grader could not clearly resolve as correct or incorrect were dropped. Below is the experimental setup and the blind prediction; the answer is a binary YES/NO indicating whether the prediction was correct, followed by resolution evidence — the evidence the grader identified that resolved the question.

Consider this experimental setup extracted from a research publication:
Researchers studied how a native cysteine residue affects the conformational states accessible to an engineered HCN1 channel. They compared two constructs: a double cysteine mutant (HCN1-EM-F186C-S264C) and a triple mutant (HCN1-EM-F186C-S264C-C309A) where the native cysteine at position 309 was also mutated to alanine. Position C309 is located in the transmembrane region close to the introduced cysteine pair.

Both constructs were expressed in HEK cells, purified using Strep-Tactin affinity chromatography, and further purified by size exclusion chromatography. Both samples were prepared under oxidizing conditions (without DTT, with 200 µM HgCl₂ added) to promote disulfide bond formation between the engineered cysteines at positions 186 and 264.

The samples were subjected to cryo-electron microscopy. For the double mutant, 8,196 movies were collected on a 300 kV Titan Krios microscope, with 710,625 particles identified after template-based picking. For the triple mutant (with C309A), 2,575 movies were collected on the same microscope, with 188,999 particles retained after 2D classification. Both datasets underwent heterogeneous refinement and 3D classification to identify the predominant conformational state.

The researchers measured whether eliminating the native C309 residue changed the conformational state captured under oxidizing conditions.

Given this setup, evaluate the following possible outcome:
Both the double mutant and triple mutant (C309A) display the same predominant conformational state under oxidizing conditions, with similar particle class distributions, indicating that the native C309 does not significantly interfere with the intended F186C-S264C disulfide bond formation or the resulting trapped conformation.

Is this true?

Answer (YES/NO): NO